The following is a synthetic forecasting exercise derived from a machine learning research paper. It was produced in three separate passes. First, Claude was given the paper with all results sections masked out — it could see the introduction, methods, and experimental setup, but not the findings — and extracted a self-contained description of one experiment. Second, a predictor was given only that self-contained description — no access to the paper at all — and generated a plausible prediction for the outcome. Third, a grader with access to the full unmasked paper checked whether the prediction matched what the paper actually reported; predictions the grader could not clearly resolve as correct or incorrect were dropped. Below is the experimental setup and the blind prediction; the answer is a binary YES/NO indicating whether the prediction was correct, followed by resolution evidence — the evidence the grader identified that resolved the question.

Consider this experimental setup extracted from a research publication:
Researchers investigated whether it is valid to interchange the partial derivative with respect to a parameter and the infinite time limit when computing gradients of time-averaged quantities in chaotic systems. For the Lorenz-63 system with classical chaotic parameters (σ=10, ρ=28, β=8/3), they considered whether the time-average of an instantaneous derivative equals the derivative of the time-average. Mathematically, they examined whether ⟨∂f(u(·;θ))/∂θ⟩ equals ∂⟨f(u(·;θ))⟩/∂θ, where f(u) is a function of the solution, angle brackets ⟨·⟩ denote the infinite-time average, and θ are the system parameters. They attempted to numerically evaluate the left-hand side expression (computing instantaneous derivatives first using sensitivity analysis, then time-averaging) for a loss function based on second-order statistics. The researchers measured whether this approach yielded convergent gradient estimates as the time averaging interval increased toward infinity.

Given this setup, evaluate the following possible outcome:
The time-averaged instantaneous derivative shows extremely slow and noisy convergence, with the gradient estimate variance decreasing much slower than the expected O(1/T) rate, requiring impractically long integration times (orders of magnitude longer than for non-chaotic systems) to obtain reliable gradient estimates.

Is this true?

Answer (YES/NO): NO